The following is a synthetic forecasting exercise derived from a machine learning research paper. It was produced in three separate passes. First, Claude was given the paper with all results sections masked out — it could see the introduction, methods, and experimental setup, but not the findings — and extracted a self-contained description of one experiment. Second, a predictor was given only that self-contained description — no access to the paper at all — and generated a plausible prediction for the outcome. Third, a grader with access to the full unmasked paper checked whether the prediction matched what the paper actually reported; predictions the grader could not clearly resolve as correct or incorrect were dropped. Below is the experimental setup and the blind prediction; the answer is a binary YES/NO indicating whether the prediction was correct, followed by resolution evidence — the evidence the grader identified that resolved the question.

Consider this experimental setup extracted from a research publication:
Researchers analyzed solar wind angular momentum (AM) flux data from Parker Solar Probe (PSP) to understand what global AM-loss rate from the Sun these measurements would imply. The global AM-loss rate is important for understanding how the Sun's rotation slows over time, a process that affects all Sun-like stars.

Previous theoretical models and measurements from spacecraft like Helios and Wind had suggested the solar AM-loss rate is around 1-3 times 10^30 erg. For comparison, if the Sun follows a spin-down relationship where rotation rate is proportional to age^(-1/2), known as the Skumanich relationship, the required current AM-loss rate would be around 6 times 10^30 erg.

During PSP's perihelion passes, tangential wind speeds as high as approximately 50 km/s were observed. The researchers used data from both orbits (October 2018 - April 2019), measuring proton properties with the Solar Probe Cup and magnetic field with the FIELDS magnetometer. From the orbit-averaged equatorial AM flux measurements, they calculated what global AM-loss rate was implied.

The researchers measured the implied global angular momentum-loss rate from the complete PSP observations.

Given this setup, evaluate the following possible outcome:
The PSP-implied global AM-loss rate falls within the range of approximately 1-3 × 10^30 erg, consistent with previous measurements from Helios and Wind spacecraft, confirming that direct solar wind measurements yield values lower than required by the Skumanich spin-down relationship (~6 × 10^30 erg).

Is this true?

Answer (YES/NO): NO